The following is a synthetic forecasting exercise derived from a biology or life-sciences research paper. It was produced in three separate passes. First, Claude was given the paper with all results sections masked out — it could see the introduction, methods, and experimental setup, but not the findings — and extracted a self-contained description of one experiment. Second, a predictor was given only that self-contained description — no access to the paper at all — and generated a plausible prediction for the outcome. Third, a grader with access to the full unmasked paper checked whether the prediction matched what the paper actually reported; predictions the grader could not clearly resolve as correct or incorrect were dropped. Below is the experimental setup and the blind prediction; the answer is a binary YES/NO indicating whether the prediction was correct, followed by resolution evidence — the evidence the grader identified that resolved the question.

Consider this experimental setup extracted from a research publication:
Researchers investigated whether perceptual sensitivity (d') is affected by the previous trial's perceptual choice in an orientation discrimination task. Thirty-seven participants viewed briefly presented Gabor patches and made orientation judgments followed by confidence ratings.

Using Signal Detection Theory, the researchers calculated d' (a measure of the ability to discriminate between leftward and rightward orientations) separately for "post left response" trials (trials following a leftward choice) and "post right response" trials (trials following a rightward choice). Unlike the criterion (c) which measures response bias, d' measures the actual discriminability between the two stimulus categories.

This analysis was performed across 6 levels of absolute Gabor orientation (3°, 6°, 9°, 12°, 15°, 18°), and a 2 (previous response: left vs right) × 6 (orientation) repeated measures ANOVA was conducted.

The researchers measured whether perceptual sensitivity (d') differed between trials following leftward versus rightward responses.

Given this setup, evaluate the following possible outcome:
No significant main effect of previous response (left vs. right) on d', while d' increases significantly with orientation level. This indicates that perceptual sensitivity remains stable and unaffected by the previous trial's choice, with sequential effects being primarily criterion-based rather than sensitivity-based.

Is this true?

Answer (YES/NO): YES